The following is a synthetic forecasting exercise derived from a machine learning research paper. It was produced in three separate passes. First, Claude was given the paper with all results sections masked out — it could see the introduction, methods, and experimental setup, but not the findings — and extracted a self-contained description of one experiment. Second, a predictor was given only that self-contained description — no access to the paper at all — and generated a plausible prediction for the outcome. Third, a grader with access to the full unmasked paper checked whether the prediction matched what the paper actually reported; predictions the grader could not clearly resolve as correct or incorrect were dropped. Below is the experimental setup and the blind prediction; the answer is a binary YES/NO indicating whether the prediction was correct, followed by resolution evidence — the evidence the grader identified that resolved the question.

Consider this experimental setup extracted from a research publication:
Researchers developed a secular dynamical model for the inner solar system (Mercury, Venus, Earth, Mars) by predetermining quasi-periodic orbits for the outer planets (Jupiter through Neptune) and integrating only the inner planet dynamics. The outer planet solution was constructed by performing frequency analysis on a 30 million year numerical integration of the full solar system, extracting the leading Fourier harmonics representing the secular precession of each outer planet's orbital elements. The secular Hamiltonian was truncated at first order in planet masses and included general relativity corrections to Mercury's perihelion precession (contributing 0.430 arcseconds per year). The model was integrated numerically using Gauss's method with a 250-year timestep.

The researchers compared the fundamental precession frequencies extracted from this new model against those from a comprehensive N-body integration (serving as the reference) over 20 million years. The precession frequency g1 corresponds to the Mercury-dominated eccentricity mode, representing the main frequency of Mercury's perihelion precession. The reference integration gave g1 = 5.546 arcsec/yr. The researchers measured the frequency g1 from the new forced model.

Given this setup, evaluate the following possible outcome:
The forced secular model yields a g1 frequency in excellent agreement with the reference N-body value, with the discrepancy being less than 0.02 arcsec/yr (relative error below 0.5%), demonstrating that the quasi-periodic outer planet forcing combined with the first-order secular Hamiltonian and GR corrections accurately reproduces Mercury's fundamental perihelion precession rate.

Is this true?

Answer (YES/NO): NO